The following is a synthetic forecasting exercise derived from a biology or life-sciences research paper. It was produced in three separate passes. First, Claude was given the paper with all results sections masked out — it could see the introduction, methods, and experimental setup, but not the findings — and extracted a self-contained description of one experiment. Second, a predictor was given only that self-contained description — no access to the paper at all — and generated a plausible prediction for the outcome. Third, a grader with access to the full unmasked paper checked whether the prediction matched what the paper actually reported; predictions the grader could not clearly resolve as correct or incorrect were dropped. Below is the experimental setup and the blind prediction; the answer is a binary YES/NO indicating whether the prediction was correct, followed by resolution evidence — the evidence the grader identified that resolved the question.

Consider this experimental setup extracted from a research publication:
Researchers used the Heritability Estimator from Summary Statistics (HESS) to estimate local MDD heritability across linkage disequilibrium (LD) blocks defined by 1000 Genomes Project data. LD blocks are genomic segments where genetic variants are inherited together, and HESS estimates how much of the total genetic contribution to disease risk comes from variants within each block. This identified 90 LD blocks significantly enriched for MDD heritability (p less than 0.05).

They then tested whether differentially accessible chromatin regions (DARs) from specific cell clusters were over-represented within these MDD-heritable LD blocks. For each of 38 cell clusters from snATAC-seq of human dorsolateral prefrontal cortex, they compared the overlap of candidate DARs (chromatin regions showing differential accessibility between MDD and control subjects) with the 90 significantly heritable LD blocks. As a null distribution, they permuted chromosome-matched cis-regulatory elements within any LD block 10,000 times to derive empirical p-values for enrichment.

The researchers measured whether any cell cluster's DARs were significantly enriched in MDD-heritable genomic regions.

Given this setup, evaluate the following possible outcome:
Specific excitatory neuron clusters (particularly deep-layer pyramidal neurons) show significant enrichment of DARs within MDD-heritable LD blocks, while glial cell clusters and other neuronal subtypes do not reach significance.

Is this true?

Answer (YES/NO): YES